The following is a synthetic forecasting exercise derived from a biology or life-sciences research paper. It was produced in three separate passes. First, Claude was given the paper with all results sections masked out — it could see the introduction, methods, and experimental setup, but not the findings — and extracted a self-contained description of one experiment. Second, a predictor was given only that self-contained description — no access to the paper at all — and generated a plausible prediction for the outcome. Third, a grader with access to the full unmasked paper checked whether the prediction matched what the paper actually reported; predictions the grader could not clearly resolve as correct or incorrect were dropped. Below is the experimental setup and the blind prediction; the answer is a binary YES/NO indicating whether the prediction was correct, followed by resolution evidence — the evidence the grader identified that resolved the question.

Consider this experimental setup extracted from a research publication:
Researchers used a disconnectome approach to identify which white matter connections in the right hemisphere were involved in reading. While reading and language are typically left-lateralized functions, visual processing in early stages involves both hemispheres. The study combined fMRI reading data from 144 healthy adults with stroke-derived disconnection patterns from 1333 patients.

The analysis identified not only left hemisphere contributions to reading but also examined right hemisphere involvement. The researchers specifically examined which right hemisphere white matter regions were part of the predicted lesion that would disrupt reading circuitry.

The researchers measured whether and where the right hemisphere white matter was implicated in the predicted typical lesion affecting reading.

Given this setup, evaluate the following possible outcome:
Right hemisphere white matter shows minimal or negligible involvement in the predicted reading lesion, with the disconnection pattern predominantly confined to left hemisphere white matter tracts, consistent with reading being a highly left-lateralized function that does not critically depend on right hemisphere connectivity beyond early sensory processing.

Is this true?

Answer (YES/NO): NO